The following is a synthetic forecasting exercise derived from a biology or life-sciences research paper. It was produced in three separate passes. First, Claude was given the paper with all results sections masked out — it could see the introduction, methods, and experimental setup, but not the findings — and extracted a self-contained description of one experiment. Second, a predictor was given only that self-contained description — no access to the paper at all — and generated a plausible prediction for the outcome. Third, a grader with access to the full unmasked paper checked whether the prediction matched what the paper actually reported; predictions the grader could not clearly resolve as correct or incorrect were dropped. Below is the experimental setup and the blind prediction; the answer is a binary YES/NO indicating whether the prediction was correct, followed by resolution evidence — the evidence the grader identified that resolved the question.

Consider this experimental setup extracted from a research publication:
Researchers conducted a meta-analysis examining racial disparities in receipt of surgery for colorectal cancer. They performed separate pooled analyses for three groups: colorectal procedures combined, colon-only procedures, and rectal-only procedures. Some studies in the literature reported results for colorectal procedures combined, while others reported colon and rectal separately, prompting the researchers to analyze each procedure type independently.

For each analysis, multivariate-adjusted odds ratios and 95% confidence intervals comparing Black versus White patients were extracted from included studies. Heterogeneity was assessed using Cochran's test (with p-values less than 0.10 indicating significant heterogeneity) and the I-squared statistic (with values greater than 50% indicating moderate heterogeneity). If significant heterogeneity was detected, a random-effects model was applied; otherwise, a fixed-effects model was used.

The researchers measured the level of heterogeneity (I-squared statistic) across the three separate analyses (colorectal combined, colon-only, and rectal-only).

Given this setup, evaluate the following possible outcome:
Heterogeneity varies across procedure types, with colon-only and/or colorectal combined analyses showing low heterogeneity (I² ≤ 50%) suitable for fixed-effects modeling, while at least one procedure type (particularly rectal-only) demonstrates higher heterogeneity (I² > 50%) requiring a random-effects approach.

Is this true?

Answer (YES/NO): NO